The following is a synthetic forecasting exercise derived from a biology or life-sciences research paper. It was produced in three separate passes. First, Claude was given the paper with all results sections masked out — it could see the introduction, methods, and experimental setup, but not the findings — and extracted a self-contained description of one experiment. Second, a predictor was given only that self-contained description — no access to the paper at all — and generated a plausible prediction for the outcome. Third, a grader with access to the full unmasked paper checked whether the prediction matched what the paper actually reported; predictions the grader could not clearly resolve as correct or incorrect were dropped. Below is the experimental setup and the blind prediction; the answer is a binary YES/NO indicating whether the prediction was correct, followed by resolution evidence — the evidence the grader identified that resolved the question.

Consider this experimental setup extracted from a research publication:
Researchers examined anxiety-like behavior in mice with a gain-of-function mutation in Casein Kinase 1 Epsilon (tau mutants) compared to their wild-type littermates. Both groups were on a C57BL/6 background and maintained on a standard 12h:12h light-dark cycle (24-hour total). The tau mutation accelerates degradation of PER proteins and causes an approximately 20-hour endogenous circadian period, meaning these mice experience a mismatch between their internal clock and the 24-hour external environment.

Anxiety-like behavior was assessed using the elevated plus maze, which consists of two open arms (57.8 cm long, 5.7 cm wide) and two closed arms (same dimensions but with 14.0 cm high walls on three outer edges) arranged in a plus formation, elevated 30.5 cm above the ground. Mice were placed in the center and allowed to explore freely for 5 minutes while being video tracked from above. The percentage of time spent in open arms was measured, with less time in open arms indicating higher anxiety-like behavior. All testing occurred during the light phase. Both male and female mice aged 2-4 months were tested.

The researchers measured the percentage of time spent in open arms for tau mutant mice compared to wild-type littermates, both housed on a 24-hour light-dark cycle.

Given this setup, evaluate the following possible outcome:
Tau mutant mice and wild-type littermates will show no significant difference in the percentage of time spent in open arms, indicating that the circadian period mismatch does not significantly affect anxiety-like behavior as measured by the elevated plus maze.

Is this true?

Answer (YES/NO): NO